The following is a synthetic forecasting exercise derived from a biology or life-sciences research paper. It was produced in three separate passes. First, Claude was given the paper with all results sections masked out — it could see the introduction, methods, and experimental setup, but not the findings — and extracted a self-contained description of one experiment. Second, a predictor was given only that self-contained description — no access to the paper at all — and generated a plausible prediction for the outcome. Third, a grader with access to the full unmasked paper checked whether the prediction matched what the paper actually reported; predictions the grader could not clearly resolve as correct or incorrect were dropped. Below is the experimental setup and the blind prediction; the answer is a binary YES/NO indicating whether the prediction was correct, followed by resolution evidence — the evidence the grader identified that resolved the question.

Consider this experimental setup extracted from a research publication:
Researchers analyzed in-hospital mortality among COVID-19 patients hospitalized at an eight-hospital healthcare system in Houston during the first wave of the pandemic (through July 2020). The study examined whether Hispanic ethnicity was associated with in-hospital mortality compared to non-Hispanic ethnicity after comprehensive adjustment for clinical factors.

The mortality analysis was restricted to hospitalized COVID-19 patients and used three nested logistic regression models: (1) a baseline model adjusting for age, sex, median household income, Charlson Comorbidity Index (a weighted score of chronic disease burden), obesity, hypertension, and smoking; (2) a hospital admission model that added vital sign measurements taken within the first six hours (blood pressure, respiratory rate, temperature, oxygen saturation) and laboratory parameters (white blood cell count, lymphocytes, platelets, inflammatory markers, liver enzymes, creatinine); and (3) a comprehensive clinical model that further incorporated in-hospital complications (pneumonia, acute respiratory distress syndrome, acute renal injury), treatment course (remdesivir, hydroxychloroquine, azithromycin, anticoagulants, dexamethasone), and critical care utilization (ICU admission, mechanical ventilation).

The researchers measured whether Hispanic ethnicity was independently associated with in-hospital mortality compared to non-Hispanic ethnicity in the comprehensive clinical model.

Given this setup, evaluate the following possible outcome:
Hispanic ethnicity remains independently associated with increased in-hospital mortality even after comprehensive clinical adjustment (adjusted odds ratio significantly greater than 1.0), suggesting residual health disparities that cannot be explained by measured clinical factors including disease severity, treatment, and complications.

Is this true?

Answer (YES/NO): NO